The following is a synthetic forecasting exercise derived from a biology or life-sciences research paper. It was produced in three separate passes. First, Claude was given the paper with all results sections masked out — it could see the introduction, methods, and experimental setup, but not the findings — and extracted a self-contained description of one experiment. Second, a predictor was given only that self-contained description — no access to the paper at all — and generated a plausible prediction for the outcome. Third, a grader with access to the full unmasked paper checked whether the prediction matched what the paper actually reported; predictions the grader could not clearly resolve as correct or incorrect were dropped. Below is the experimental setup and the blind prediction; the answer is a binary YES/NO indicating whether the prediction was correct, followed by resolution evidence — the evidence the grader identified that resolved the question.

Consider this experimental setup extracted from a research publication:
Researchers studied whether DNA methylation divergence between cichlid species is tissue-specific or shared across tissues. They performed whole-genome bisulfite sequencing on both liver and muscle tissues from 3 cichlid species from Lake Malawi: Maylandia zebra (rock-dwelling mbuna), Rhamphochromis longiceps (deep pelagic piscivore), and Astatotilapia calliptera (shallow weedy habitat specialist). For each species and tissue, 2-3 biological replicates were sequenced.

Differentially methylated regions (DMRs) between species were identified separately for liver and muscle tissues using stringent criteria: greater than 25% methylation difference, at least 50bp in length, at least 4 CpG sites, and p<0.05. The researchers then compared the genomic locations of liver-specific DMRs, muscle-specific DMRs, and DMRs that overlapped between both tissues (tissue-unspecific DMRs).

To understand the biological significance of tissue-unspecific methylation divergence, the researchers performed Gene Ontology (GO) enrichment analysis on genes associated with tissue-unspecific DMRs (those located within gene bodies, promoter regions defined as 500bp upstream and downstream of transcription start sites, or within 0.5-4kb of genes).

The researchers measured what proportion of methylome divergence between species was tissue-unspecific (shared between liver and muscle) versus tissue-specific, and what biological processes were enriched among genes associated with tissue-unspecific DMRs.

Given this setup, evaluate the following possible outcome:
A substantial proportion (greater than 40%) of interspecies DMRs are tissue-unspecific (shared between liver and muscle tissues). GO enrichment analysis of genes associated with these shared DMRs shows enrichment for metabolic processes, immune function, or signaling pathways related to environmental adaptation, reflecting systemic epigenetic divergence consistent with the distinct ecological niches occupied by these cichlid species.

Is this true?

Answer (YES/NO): NO